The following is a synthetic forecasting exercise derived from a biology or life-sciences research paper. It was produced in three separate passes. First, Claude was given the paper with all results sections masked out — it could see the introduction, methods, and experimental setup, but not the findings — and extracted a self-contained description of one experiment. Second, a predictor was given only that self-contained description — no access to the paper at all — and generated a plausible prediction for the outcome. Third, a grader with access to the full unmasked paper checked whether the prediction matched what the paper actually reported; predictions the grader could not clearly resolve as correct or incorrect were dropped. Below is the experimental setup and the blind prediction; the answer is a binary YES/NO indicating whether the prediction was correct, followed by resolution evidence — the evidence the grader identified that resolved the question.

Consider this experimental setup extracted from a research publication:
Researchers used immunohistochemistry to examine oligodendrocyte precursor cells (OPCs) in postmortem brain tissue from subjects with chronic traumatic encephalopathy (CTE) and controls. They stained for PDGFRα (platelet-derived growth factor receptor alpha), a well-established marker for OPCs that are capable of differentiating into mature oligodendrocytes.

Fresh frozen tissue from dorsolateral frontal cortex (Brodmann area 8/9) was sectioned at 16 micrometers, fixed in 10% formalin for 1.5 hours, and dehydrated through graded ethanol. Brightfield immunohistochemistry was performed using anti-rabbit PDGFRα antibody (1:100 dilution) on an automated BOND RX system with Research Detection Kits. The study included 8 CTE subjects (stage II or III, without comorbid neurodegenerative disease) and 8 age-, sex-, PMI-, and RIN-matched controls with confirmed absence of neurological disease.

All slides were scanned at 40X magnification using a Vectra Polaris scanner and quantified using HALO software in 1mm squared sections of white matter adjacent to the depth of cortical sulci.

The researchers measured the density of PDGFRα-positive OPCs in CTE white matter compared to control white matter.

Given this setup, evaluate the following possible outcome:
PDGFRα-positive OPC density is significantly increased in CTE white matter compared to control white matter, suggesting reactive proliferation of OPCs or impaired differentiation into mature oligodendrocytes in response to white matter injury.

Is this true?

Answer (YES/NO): NO